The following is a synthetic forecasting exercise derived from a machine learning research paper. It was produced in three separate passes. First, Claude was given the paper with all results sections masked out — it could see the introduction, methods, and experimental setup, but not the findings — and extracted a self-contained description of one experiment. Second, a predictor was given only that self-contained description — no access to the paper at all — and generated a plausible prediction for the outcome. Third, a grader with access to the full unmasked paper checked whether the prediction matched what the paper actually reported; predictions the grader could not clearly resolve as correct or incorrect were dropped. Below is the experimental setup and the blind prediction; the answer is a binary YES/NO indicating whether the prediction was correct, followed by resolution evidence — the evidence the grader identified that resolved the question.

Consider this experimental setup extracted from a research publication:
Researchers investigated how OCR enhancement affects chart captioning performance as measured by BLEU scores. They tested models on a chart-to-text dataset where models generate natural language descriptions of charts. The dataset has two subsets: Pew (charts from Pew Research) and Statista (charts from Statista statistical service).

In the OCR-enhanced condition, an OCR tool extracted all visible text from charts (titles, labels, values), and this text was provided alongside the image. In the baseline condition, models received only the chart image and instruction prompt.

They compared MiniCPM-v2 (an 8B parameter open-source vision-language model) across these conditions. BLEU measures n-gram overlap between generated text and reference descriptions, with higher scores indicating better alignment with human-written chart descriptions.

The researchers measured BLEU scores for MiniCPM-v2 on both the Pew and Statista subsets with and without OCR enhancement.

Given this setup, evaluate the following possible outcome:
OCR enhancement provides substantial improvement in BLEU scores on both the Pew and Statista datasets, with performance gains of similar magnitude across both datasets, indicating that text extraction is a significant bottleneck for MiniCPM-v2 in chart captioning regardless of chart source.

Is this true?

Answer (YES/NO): NO